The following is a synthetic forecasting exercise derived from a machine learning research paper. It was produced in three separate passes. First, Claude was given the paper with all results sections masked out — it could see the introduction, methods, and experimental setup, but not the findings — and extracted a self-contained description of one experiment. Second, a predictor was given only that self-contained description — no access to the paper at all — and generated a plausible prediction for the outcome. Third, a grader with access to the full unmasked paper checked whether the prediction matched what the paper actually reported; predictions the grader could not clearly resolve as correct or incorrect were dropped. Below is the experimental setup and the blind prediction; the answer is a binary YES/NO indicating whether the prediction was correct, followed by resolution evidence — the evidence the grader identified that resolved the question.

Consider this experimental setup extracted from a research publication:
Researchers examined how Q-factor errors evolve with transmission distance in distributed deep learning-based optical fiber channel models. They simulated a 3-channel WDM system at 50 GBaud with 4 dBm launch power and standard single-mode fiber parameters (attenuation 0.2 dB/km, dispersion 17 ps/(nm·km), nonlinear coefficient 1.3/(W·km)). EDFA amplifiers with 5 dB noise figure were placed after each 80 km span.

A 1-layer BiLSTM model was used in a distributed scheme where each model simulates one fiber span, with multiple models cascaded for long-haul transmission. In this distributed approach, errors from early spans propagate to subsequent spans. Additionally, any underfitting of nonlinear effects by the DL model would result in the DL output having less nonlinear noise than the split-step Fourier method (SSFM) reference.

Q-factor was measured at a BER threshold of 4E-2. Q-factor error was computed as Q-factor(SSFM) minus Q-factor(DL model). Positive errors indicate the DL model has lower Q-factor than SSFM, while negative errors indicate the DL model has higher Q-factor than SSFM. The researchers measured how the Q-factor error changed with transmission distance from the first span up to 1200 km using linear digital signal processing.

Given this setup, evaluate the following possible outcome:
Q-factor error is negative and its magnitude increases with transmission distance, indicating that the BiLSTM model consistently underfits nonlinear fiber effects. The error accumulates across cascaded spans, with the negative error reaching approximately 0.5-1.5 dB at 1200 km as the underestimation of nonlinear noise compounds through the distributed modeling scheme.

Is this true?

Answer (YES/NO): NO